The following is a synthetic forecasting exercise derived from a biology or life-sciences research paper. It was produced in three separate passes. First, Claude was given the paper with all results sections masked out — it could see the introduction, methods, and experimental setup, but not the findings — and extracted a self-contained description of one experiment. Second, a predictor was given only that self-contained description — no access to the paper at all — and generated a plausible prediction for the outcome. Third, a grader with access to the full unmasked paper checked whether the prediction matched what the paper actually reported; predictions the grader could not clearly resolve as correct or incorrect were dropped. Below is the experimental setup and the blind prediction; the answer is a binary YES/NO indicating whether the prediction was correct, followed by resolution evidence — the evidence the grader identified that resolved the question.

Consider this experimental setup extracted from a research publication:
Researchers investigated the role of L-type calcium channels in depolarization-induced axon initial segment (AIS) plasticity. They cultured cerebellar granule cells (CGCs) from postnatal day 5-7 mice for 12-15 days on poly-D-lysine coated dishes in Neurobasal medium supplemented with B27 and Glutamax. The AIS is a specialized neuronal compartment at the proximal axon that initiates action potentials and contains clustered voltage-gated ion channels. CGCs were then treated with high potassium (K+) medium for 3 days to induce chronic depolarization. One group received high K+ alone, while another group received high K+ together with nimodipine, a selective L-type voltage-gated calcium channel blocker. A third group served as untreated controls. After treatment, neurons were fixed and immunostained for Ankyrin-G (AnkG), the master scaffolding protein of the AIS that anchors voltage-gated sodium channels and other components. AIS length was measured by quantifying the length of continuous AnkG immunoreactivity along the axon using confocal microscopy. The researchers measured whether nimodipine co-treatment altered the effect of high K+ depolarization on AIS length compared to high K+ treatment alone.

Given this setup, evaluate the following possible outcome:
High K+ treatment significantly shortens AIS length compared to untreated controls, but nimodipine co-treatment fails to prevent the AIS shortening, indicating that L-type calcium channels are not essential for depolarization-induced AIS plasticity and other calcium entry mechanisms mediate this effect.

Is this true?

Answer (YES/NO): NO